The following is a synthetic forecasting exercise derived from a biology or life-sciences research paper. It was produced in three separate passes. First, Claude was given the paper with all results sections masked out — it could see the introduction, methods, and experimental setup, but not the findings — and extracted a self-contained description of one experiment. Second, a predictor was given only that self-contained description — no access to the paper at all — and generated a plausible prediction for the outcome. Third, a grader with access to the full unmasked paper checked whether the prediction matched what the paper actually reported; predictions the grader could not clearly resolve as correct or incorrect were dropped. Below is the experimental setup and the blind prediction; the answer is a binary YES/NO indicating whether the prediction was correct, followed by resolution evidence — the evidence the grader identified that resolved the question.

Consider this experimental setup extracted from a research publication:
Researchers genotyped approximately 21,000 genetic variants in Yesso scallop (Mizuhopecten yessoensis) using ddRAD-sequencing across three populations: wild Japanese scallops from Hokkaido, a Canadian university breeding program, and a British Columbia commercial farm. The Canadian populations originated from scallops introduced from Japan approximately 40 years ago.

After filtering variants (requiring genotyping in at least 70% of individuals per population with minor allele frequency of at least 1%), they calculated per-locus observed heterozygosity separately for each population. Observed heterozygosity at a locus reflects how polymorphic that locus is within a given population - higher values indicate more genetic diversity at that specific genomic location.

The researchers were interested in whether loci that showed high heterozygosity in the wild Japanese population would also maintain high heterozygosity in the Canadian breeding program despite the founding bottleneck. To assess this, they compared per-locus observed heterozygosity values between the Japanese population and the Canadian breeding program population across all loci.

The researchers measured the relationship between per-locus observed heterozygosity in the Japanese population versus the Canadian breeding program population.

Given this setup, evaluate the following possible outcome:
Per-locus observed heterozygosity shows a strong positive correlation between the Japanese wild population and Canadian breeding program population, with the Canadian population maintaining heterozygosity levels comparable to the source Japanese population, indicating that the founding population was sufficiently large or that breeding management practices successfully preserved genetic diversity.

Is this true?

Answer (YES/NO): NO